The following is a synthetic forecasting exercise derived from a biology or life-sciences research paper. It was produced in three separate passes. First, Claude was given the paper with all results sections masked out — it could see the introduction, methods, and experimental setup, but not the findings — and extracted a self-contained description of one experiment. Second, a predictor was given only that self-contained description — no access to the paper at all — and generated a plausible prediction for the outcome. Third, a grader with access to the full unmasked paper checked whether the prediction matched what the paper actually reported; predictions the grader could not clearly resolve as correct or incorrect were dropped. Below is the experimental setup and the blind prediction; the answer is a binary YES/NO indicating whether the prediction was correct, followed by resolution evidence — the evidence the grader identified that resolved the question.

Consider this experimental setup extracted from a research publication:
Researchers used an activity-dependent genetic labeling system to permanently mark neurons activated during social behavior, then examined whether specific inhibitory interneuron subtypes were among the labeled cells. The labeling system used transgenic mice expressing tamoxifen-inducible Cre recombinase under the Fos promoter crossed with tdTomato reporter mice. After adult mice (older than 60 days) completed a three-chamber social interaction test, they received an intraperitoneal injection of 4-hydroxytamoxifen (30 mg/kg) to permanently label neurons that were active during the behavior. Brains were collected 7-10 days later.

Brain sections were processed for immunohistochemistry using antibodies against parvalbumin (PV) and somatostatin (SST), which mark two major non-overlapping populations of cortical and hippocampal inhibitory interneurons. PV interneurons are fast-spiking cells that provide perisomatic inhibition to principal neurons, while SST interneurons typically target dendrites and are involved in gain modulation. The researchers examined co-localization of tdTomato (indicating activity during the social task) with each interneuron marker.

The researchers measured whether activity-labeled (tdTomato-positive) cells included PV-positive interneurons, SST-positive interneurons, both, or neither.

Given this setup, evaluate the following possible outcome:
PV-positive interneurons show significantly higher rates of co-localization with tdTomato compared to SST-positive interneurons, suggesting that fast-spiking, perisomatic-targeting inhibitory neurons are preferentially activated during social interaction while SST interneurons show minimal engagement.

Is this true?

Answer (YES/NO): NO